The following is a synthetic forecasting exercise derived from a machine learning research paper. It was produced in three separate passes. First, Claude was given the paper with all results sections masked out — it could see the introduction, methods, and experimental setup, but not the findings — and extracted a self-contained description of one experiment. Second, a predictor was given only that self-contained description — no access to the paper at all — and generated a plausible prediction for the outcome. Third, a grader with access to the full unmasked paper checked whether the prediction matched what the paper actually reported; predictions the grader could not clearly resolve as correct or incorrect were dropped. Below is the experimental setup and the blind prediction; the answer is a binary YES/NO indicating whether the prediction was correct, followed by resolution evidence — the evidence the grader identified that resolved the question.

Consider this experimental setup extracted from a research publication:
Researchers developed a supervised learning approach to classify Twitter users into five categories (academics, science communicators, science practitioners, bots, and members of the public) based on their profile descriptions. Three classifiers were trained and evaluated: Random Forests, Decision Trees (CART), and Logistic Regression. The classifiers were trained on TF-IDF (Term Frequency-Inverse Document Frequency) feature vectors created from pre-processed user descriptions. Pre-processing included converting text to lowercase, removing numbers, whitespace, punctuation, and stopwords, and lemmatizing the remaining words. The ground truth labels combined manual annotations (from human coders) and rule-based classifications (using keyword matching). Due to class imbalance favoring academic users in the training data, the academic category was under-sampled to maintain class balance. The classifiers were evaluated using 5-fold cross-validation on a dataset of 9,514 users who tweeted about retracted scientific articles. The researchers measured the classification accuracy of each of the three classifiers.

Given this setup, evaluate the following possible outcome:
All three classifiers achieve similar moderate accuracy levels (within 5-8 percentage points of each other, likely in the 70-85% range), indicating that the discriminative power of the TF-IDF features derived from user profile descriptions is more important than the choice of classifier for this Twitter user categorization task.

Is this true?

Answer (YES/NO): NO